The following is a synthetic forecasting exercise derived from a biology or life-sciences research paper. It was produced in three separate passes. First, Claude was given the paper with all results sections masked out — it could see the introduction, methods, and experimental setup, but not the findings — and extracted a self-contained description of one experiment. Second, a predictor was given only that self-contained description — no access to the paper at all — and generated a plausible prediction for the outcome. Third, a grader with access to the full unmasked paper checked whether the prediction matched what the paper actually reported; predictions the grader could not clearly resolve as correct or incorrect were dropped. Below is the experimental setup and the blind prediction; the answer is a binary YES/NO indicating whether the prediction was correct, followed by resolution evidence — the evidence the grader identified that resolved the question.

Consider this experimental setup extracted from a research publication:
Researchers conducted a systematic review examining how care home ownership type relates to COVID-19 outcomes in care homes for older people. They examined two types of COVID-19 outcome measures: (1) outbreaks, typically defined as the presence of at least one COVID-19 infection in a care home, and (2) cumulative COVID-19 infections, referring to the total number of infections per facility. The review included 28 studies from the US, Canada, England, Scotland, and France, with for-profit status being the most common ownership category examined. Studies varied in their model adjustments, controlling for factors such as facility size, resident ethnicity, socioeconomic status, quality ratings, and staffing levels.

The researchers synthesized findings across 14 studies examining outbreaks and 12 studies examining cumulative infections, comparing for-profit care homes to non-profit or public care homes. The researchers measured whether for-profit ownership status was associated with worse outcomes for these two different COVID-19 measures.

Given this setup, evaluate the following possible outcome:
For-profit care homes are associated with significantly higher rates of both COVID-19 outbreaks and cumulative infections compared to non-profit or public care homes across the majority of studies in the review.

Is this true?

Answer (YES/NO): NO